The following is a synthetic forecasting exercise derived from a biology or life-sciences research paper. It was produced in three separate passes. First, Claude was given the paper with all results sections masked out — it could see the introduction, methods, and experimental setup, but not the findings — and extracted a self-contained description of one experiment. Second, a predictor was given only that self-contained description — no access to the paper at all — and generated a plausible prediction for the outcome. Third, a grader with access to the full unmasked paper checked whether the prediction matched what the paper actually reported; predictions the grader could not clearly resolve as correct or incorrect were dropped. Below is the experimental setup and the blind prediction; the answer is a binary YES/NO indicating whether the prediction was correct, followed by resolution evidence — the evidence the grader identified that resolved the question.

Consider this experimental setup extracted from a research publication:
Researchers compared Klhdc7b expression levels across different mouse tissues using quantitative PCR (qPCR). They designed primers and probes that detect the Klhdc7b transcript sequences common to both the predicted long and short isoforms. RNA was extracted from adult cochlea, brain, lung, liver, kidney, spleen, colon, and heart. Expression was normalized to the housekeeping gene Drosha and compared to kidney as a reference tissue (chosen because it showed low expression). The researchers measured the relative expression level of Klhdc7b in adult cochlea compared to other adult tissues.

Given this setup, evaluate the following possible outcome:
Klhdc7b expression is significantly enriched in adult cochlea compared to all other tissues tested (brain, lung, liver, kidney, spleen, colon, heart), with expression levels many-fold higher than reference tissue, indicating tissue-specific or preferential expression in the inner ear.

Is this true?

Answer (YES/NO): YES